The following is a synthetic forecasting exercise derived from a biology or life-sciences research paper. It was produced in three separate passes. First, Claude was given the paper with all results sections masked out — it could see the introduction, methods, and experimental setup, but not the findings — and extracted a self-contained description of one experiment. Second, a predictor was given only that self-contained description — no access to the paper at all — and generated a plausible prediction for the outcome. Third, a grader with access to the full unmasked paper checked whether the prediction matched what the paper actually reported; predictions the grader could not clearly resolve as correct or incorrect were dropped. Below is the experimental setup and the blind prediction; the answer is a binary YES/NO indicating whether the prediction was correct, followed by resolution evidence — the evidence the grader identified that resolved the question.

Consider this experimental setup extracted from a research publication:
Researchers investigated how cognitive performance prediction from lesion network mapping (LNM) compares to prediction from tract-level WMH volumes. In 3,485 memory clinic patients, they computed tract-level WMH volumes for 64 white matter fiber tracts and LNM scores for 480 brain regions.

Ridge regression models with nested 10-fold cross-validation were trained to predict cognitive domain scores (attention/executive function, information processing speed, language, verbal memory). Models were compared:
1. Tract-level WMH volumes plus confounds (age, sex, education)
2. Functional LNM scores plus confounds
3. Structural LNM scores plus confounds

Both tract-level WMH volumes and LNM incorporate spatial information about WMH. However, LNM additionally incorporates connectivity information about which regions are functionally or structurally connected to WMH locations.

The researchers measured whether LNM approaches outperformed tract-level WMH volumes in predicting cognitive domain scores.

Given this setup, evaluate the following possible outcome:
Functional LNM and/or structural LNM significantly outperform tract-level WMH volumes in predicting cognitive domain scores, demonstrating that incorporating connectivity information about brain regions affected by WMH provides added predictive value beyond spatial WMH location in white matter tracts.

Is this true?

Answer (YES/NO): YES